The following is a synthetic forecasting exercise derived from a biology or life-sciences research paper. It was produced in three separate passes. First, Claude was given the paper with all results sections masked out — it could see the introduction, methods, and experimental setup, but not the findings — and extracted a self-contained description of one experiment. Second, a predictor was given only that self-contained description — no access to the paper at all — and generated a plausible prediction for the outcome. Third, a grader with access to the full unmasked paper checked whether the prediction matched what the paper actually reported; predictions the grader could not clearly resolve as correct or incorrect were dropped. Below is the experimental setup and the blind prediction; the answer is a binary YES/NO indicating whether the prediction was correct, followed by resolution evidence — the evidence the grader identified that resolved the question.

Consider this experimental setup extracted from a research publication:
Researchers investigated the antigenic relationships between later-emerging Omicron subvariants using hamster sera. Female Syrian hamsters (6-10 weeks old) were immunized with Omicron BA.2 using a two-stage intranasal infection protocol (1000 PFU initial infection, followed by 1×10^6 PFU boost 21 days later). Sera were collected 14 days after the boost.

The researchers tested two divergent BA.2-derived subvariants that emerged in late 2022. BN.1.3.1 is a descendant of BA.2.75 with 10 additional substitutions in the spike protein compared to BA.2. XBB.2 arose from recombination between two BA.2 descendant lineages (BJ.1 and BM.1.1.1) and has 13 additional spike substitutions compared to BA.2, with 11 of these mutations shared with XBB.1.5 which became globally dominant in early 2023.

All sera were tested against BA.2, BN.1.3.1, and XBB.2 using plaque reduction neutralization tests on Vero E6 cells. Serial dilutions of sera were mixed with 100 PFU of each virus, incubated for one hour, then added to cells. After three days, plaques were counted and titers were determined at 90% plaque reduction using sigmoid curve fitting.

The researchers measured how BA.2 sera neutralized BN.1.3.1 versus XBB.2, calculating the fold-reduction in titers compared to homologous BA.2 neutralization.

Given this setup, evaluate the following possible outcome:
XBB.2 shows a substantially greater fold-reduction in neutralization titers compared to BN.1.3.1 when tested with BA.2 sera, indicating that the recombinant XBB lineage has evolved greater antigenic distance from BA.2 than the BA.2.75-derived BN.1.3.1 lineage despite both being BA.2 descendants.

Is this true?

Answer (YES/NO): NO